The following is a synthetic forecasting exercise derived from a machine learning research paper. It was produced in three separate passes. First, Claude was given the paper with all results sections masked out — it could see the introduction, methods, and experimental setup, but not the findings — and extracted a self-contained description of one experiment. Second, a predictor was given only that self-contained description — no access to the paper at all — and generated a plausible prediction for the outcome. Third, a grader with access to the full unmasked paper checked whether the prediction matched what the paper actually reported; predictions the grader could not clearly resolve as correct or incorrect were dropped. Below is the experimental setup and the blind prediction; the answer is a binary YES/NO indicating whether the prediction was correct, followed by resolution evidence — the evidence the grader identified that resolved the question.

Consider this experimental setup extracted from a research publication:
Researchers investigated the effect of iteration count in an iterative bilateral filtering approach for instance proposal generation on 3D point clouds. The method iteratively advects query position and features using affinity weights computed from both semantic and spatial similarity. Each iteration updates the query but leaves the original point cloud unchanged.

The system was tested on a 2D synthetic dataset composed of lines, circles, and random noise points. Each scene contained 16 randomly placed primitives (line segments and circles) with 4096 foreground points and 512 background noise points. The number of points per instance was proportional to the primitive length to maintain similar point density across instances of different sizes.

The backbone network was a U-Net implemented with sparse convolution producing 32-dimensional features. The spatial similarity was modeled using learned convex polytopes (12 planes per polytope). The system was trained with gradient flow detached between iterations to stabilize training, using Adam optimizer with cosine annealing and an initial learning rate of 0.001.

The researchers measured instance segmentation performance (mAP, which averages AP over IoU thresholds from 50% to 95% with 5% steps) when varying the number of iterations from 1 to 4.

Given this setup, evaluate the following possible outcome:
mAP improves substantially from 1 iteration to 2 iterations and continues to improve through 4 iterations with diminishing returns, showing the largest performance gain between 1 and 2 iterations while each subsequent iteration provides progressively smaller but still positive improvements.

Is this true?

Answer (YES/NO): NO